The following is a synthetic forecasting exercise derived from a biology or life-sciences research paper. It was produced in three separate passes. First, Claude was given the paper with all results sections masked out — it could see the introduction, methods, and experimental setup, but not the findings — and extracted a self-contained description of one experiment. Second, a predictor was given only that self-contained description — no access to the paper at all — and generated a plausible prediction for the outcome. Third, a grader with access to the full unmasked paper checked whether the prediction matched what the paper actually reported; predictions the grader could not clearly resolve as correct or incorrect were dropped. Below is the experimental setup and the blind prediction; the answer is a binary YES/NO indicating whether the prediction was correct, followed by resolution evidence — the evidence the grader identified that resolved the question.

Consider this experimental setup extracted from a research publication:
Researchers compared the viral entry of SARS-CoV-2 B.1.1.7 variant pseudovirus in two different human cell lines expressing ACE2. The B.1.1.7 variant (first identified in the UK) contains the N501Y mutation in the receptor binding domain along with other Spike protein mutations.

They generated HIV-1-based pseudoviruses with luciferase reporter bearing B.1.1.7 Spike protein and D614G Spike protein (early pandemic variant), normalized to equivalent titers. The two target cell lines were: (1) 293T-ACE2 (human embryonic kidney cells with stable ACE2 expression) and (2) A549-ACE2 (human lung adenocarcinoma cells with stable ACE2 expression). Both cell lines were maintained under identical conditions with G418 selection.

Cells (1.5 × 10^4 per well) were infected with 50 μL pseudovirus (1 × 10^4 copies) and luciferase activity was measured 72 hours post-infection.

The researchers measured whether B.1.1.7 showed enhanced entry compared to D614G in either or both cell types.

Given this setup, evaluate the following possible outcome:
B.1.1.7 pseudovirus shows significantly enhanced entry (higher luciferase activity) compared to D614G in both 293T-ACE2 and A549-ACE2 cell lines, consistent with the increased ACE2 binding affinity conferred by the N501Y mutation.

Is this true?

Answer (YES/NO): NO